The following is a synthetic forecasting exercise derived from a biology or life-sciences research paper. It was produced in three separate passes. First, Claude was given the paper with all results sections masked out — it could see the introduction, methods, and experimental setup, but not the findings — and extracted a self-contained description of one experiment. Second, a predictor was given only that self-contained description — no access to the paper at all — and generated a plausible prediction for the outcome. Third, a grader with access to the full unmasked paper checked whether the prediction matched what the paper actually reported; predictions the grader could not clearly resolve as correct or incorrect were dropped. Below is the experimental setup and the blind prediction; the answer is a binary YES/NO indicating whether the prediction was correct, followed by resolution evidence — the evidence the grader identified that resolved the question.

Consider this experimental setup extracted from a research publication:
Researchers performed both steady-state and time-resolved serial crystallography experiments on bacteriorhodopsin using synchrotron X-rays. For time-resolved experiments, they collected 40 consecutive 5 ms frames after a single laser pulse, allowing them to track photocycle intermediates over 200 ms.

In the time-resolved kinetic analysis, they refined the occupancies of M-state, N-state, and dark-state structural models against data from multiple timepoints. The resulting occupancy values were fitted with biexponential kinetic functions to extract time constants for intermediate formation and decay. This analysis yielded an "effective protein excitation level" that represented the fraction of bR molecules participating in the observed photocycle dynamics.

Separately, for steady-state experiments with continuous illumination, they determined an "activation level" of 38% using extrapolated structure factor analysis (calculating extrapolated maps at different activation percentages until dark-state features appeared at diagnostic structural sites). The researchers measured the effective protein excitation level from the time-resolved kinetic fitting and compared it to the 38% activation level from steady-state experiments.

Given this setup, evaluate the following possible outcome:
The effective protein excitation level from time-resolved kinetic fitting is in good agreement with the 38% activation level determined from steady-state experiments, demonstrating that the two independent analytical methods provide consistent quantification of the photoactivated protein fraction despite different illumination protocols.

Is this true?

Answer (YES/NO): NO